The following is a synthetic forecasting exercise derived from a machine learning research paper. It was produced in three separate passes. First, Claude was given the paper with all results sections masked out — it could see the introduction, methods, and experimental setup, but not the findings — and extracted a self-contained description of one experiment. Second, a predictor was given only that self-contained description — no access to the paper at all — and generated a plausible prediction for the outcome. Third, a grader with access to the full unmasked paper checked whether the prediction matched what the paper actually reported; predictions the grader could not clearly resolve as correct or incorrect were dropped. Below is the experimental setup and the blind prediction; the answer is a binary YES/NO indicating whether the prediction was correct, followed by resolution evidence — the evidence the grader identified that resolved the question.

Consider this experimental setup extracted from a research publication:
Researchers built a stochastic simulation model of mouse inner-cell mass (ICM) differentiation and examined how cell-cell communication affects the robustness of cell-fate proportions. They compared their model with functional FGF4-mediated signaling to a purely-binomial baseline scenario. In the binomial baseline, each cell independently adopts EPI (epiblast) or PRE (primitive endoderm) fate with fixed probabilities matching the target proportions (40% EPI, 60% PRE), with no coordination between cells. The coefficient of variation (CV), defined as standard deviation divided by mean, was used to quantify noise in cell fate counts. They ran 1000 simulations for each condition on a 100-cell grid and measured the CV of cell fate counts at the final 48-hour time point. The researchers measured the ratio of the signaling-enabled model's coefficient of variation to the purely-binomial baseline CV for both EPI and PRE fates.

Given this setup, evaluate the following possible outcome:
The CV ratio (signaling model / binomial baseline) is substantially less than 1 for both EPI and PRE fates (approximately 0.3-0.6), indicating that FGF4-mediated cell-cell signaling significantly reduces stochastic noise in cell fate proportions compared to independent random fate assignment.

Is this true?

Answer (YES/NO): NO